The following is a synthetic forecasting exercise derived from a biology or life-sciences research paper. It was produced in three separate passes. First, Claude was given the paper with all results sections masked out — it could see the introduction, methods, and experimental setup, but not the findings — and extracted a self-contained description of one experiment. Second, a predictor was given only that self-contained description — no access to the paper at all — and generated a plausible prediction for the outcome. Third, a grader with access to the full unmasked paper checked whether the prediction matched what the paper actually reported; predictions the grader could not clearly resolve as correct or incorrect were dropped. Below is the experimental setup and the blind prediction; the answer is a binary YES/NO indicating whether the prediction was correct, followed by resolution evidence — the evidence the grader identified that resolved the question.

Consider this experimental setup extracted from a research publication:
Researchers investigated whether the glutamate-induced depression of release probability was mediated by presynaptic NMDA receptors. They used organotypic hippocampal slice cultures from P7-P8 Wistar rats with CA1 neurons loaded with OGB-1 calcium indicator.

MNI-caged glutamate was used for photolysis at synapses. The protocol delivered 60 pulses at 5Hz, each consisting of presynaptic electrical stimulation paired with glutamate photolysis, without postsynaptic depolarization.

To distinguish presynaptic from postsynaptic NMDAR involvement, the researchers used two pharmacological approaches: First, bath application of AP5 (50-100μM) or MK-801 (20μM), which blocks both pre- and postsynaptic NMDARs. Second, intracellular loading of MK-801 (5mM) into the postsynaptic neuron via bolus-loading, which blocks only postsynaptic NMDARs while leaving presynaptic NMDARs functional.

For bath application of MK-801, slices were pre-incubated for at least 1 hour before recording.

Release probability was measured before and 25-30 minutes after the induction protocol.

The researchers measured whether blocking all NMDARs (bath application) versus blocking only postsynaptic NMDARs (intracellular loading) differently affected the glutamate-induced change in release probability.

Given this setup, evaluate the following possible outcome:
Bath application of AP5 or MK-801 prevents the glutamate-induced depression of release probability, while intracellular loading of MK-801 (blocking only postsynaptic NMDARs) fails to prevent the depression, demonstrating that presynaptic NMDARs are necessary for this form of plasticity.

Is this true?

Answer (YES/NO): YES